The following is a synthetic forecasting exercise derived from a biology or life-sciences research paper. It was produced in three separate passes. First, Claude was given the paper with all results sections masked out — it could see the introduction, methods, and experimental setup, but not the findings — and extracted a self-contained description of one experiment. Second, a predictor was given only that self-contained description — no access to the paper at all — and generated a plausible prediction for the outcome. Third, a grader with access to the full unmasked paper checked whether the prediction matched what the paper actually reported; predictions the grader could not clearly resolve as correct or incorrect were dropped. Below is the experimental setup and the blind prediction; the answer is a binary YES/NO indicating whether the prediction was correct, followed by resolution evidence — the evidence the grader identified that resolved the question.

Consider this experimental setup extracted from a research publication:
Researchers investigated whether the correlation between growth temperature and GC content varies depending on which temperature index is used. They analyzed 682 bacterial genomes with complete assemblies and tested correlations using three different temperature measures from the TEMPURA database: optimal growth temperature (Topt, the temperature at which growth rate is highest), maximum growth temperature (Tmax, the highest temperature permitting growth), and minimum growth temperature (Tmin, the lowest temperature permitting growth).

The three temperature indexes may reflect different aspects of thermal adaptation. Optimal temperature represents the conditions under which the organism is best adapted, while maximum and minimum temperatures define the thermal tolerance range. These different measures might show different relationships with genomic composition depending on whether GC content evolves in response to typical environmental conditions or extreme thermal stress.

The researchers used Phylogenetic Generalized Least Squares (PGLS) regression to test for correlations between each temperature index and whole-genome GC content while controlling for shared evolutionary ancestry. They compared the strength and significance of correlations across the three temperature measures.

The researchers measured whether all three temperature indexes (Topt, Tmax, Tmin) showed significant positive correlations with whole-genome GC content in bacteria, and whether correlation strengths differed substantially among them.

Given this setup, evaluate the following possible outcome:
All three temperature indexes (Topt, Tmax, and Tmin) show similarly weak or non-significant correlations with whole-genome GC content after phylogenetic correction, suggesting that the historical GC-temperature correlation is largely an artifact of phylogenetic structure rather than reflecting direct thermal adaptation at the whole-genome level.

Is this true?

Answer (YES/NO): NO